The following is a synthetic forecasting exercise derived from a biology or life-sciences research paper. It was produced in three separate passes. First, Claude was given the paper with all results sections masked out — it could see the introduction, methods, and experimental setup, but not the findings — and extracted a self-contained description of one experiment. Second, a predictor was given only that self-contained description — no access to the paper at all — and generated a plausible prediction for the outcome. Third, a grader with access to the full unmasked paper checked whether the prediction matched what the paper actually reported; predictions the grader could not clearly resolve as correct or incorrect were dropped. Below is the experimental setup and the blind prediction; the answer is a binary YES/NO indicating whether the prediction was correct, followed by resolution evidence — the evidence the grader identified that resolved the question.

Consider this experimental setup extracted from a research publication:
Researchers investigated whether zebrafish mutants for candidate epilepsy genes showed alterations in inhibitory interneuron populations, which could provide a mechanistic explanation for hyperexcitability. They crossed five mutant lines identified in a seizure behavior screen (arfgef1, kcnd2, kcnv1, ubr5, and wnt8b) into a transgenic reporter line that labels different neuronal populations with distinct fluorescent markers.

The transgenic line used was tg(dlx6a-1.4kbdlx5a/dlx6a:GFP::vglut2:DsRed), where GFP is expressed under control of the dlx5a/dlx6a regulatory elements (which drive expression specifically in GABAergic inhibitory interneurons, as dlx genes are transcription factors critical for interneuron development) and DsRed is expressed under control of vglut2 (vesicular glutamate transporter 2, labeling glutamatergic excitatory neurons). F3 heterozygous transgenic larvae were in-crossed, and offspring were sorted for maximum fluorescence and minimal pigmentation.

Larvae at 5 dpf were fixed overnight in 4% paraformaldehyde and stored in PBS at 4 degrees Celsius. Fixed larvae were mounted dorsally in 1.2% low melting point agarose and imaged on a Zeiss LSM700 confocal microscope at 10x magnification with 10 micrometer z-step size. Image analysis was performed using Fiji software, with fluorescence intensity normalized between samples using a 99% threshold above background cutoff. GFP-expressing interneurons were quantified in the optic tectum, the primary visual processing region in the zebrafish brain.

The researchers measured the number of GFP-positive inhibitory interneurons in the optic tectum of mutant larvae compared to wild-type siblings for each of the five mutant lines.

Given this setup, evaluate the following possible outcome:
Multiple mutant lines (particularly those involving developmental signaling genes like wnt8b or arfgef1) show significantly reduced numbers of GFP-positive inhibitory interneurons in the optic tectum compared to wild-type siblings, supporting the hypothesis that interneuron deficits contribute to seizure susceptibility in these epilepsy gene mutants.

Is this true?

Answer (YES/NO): YES